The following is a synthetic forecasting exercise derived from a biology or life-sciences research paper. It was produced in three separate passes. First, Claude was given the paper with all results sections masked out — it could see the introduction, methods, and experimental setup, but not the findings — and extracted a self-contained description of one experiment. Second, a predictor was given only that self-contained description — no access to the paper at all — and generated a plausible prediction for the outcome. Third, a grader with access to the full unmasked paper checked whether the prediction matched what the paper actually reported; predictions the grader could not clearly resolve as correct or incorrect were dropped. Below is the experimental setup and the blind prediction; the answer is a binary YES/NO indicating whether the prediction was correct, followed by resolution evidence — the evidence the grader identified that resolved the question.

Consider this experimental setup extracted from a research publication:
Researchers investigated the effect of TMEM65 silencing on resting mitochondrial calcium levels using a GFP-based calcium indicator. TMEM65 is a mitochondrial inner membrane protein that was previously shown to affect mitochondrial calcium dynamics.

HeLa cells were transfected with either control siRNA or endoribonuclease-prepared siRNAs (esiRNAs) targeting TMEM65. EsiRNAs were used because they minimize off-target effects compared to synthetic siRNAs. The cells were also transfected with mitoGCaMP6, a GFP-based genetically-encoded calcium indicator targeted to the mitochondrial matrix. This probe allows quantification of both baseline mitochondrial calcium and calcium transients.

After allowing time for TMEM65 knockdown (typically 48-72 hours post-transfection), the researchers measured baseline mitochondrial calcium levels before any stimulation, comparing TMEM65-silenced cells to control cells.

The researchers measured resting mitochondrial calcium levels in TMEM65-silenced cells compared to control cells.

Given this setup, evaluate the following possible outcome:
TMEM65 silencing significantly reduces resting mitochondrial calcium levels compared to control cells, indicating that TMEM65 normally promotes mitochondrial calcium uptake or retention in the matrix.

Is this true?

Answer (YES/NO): NO